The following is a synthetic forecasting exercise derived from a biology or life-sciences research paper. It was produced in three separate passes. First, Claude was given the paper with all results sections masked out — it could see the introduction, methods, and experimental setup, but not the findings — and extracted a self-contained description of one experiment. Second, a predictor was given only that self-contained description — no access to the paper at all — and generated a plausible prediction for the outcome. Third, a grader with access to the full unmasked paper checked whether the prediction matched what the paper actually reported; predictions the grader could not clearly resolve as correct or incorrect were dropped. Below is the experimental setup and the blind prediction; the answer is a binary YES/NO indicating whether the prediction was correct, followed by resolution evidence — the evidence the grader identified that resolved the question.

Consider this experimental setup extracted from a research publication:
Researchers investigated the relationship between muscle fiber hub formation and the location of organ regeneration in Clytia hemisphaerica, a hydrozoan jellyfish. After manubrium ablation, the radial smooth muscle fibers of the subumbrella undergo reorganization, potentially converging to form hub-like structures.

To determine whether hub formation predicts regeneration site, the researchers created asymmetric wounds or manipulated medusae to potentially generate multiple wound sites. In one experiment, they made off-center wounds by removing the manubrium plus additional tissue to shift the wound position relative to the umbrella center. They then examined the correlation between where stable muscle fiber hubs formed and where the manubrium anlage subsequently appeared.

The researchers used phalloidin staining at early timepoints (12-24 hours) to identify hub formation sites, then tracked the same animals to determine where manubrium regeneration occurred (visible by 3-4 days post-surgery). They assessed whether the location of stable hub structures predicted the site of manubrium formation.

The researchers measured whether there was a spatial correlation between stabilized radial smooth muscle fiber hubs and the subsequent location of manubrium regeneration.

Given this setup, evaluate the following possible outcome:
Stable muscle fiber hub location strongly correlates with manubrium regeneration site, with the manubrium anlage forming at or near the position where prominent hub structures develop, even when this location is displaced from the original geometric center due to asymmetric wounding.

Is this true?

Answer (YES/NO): YES